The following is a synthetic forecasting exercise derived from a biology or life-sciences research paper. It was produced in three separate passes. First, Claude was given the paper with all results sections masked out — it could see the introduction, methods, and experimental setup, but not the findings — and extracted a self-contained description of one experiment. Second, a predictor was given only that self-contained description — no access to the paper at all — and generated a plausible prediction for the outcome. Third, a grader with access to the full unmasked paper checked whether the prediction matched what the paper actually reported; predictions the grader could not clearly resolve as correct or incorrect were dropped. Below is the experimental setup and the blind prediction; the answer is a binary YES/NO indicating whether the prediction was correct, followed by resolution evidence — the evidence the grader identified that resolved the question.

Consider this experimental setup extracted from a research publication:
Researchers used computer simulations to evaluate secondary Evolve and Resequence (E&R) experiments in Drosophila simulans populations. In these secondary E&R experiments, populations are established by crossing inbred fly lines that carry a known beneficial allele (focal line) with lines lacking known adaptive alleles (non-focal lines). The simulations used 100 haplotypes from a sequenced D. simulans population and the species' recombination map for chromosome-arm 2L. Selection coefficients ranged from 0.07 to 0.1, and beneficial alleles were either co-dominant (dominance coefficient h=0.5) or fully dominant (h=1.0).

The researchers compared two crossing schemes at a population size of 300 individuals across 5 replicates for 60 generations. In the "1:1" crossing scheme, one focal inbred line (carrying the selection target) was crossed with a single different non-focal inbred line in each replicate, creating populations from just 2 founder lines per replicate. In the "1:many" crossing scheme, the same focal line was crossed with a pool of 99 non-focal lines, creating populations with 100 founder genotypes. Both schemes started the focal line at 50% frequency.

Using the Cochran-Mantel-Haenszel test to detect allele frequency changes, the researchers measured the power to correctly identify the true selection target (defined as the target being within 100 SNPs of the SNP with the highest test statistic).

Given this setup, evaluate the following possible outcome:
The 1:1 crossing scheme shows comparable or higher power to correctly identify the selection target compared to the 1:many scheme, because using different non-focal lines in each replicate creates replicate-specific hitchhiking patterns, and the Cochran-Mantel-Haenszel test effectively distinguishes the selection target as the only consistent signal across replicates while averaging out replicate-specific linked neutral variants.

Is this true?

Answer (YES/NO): YES